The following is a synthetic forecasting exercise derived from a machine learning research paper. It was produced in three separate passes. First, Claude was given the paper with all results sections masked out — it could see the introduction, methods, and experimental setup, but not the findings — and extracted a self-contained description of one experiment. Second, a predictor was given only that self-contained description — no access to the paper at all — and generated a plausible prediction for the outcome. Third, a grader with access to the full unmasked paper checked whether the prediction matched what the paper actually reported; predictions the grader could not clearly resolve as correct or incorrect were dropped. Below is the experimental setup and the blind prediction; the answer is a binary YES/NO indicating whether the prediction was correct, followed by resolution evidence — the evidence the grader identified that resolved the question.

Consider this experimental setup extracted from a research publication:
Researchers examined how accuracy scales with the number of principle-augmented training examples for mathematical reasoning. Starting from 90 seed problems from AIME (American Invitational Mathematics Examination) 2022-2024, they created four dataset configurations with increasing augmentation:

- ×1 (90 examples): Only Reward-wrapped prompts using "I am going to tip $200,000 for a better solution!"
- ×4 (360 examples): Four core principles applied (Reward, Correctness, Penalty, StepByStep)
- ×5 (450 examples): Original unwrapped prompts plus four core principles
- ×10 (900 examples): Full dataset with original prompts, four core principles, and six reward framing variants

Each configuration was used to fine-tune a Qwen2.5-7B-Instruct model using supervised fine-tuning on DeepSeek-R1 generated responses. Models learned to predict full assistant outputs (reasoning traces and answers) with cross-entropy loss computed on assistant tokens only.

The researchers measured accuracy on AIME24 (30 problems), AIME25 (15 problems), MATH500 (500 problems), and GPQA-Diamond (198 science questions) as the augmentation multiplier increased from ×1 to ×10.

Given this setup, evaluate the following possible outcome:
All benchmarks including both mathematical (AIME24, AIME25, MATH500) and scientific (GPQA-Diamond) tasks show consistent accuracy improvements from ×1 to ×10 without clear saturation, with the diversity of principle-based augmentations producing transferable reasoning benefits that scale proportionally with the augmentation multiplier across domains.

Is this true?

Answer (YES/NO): NO